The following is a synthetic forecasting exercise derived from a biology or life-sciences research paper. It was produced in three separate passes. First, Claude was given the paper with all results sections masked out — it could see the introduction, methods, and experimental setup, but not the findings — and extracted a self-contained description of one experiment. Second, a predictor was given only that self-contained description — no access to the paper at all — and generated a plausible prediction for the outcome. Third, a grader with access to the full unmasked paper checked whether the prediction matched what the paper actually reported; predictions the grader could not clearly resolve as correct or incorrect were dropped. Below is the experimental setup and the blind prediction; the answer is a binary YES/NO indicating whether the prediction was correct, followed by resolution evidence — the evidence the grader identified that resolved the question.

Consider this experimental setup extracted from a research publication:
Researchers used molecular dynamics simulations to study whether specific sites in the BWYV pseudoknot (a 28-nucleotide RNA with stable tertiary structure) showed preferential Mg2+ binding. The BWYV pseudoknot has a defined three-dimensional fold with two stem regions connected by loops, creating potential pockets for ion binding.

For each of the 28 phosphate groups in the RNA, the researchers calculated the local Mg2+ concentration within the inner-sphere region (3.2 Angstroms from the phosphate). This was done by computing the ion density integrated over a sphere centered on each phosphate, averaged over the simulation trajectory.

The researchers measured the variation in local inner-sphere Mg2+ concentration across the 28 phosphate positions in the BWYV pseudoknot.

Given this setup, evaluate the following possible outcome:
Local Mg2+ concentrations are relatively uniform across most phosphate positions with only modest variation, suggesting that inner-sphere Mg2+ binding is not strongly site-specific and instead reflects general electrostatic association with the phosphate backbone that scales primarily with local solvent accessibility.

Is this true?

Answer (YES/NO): NO